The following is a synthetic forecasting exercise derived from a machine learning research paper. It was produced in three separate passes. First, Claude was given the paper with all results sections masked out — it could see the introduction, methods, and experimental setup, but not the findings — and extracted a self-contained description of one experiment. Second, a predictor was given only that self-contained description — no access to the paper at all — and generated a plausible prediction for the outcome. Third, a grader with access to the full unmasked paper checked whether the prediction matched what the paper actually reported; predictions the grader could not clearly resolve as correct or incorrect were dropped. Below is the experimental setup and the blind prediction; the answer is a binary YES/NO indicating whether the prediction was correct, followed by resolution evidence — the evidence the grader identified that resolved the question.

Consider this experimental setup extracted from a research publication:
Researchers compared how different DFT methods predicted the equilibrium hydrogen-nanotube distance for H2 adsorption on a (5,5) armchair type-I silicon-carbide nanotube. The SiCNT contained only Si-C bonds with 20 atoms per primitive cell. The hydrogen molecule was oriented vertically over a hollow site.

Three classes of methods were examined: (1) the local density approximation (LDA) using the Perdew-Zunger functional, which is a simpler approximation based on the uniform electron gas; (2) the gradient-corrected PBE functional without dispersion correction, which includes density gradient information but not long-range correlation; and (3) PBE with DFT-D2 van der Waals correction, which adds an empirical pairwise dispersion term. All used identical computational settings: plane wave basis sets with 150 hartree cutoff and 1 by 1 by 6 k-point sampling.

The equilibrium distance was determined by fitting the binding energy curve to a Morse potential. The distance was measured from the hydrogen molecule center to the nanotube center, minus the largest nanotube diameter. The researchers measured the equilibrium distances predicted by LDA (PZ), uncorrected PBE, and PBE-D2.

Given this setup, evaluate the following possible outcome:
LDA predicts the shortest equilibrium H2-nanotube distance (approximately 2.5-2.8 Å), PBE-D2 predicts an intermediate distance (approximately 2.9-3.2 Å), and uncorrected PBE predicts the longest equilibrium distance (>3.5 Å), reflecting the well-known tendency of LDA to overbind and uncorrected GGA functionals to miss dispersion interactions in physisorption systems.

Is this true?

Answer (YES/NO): NO